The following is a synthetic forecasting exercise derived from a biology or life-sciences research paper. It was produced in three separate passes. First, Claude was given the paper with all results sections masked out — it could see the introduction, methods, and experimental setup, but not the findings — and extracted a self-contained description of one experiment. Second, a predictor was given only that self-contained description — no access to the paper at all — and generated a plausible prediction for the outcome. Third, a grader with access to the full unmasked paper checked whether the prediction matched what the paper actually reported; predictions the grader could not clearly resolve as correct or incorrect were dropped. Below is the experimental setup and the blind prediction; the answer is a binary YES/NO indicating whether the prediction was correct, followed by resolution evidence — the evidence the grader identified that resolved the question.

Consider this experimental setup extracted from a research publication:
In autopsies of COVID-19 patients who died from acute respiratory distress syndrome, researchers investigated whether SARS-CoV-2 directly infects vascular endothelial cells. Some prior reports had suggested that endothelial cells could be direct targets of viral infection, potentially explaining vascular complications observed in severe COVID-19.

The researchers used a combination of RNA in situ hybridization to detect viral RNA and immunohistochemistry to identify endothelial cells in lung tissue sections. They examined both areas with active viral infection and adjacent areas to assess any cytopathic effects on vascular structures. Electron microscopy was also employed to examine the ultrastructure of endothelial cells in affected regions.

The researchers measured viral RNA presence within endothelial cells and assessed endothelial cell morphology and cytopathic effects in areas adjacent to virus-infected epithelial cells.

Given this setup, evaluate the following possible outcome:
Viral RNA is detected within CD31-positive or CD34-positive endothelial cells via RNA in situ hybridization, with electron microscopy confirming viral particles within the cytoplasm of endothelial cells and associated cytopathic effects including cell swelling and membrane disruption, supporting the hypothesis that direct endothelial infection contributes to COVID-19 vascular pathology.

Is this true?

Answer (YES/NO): NO